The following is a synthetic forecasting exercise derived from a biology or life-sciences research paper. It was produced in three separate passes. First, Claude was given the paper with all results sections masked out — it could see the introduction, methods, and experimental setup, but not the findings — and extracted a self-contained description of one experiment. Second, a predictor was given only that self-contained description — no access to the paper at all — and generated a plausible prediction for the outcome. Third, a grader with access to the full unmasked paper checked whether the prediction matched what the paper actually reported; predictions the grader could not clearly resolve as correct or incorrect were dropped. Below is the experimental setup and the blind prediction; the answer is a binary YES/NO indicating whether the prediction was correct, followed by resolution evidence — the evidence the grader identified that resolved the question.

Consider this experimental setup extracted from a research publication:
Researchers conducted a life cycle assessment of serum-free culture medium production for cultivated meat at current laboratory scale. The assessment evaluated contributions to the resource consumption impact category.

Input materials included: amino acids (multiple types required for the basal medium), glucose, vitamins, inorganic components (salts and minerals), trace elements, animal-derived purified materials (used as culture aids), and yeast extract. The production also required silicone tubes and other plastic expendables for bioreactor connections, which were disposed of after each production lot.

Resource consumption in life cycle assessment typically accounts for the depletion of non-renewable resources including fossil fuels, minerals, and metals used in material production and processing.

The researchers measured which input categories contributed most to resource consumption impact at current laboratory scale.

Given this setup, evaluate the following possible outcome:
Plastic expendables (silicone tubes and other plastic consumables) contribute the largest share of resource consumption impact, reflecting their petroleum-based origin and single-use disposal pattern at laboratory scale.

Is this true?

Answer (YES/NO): YES